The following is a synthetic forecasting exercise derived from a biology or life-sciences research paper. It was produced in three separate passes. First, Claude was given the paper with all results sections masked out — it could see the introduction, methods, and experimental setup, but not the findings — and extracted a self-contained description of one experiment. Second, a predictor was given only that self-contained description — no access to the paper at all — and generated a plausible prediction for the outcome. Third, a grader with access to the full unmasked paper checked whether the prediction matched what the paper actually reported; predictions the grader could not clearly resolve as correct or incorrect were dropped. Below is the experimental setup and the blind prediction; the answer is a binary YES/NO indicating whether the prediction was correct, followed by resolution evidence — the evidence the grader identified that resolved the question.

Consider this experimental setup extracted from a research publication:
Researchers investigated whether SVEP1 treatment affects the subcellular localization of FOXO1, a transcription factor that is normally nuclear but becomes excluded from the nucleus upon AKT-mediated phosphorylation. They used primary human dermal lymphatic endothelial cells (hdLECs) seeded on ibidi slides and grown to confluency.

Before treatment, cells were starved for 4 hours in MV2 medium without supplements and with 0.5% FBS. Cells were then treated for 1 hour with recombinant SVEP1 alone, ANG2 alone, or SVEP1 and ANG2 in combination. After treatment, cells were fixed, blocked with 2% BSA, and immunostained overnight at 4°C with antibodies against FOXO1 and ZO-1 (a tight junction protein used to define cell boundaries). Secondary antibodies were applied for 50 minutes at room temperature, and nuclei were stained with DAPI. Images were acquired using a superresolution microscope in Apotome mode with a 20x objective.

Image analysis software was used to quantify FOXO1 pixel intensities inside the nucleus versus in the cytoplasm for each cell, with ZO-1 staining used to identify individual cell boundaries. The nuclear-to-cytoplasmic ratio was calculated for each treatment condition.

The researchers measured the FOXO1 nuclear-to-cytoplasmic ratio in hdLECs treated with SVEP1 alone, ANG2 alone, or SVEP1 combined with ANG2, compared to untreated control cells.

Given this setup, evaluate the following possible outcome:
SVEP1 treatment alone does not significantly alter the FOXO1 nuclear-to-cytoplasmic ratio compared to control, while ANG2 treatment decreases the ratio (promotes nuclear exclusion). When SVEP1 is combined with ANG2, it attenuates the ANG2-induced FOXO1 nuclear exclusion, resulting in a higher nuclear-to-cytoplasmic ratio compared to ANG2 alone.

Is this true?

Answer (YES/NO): NO